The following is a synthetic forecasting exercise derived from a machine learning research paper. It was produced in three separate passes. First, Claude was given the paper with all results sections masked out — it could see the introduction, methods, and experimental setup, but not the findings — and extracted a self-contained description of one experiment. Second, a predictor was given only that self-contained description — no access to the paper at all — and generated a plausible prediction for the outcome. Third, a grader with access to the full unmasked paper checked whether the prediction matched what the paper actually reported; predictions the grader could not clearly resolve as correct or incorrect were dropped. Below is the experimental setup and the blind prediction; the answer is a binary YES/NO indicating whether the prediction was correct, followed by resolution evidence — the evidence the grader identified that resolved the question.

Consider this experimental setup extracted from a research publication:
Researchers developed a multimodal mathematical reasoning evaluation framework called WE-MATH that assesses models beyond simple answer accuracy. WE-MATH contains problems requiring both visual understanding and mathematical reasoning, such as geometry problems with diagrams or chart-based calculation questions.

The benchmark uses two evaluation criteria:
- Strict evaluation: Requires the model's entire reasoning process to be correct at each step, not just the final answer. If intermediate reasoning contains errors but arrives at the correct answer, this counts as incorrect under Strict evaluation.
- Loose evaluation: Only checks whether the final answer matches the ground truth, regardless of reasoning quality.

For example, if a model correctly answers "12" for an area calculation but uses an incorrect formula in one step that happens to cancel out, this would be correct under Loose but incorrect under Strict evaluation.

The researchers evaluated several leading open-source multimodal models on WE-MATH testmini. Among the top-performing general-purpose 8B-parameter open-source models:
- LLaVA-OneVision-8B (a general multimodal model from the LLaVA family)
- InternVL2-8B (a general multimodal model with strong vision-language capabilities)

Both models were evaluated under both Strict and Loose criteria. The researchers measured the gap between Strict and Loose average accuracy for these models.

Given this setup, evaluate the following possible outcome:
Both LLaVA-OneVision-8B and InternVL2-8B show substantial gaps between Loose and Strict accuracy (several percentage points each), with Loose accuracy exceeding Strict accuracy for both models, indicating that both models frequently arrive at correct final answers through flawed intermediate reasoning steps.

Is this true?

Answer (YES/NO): YES